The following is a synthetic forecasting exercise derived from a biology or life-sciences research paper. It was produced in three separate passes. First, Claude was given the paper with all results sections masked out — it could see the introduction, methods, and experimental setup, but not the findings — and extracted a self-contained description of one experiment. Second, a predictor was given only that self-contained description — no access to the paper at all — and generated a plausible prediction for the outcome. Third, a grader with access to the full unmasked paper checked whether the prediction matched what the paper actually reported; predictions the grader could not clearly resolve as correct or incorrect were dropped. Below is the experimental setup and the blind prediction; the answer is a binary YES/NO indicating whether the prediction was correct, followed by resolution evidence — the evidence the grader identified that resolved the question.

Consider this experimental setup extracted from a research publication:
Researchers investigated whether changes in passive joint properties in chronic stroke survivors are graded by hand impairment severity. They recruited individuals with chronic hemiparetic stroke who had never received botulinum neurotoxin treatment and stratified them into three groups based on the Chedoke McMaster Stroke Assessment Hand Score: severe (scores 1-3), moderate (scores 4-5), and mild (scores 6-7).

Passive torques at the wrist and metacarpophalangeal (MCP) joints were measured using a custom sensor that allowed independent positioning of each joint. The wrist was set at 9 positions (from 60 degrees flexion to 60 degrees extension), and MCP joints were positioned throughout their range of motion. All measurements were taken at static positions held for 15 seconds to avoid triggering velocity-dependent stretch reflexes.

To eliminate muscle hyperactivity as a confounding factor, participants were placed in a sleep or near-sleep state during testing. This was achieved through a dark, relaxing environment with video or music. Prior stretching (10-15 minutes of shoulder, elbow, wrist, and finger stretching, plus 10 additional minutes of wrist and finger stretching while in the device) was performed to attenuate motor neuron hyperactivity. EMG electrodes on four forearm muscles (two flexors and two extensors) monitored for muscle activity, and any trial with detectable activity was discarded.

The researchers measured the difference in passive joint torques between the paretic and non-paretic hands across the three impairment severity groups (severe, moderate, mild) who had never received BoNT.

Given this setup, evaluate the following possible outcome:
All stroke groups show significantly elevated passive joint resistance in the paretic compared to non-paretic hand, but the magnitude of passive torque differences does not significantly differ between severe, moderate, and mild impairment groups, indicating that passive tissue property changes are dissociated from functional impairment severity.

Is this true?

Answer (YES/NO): NO